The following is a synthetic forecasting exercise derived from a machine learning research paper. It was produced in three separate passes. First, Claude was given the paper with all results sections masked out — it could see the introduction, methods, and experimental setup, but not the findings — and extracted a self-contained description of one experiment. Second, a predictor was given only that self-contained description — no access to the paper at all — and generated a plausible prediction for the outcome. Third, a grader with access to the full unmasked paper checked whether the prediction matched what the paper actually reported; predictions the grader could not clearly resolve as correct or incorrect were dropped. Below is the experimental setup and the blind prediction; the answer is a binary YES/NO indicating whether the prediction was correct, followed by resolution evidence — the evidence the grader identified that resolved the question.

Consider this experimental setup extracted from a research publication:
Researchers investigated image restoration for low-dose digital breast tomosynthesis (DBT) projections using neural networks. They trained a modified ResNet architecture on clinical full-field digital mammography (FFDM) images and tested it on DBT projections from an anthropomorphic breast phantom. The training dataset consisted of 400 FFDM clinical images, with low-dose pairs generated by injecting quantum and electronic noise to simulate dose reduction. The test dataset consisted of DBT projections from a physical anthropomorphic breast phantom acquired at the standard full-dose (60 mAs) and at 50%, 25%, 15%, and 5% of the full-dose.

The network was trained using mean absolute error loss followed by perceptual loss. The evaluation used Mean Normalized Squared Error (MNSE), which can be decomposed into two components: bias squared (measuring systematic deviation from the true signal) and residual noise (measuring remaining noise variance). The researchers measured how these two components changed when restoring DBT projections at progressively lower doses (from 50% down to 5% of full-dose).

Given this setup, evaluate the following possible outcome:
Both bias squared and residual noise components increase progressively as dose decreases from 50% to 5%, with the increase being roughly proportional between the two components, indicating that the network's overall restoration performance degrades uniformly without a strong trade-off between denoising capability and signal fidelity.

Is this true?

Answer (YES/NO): NO